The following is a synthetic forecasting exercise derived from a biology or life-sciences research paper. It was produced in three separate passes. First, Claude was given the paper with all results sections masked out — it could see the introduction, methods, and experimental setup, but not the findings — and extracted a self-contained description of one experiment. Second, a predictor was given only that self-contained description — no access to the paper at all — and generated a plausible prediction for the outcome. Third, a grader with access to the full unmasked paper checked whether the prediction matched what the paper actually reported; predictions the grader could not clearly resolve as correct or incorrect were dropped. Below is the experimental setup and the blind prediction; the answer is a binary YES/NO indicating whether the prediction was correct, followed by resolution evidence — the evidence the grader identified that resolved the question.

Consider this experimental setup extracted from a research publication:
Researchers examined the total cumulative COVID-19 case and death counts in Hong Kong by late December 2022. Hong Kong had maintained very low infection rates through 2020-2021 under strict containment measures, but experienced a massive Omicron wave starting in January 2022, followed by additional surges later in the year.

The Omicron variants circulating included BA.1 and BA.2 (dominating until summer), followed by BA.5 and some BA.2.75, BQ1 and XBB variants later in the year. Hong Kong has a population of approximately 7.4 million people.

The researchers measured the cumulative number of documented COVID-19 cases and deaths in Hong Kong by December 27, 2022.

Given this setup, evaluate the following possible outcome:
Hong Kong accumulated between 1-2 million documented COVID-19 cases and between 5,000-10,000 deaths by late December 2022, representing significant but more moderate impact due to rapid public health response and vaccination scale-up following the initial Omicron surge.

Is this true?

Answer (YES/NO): NO